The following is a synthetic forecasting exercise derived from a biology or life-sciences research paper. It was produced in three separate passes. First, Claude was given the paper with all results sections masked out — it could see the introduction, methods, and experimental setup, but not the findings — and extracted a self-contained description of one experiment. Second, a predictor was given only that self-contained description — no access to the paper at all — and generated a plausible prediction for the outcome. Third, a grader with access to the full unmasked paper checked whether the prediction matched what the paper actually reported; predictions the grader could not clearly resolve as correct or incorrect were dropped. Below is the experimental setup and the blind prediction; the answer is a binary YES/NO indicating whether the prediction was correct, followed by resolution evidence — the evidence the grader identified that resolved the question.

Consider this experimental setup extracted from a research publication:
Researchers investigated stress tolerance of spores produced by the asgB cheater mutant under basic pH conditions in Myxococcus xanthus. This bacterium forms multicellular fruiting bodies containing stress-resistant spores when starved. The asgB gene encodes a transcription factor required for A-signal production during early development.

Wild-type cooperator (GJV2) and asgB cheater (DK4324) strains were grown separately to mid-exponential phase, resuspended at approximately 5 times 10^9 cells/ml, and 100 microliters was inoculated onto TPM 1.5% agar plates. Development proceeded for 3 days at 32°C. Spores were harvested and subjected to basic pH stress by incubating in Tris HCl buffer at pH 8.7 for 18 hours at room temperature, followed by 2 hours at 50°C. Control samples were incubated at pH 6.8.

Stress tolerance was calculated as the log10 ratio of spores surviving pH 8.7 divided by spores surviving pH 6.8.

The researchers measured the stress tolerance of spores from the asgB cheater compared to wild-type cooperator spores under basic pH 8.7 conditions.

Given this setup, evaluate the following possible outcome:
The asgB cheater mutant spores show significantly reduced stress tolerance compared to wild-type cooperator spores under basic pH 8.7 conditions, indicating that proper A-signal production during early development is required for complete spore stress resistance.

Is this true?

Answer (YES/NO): YES